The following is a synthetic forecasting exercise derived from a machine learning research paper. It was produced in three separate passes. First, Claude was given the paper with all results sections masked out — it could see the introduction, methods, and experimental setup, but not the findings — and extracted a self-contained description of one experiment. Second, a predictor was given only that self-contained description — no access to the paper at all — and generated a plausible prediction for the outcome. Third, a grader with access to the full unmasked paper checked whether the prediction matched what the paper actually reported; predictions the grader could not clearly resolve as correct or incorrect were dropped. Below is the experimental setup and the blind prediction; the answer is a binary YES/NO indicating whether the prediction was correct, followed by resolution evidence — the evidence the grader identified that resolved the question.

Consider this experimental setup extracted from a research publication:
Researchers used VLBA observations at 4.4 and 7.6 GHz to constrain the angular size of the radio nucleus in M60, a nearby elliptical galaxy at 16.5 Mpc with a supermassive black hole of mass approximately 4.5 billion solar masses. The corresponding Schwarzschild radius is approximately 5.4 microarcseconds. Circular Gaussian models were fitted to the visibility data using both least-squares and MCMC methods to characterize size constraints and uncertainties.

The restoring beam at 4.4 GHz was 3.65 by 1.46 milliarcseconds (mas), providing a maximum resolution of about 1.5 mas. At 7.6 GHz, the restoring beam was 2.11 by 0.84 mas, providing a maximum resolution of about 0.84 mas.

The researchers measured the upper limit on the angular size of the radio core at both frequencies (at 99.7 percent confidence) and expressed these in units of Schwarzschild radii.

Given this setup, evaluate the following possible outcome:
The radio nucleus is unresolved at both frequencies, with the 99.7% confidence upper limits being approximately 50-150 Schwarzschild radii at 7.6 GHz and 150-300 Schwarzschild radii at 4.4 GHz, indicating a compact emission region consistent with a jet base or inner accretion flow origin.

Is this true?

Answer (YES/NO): NO